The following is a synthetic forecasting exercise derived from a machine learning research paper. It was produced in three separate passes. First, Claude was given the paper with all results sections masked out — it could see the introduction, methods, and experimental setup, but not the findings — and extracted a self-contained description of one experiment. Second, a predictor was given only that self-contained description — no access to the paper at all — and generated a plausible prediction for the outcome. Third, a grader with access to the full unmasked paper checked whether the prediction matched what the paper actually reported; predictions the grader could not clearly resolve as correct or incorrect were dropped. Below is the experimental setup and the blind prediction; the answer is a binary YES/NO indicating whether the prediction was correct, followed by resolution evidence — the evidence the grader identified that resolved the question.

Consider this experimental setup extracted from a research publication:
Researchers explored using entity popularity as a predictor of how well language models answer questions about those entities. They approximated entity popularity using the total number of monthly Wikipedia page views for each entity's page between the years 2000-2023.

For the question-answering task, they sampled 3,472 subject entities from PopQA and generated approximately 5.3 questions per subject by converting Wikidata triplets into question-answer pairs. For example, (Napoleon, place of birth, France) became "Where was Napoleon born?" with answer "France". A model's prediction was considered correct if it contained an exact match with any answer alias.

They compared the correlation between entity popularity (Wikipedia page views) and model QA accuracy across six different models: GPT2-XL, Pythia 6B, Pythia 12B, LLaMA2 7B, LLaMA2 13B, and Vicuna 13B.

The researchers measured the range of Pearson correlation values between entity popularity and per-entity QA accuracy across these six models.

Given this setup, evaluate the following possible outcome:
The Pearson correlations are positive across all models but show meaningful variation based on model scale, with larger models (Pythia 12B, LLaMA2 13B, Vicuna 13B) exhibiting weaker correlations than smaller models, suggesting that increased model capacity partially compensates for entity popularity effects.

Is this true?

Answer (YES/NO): NO